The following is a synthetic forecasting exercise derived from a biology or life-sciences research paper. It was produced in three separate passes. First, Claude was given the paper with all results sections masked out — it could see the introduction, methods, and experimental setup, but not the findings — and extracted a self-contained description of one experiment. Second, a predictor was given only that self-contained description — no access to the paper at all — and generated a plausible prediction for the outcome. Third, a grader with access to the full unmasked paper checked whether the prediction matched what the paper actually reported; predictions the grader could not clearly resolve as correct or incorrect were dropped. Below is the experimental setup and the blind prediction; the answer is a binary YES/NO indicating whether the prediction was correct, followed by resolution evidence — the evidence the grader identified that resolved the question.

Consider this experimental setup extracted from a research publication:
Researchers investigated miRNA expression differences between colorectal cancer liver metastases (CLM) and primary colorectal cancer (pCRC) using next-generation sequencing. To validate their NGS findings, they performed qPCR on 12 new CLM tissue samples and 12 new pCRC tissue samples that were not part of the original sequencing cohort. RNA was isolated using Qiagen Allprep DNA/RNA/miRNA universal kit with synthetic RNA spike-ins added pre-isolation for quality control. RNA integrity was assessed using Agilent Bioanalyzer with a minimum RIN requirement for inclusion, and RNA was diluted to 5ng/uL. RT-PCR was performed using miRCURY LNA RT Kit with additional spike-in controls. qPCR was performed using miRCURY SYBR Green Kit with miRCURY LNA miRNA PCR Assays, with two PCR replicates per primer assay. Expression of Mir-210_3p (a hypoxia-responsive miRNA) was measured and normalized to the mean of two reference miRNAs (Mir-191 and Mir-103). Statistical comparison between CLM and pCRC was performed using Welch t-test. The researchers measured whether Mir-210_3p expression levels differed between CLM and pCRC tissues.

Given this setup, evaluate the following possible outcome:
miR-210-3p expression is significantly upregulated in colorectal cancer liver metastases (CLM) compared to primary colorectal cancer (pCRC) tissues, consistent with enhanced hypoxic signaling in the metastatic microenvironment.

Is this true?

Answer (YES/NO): YES